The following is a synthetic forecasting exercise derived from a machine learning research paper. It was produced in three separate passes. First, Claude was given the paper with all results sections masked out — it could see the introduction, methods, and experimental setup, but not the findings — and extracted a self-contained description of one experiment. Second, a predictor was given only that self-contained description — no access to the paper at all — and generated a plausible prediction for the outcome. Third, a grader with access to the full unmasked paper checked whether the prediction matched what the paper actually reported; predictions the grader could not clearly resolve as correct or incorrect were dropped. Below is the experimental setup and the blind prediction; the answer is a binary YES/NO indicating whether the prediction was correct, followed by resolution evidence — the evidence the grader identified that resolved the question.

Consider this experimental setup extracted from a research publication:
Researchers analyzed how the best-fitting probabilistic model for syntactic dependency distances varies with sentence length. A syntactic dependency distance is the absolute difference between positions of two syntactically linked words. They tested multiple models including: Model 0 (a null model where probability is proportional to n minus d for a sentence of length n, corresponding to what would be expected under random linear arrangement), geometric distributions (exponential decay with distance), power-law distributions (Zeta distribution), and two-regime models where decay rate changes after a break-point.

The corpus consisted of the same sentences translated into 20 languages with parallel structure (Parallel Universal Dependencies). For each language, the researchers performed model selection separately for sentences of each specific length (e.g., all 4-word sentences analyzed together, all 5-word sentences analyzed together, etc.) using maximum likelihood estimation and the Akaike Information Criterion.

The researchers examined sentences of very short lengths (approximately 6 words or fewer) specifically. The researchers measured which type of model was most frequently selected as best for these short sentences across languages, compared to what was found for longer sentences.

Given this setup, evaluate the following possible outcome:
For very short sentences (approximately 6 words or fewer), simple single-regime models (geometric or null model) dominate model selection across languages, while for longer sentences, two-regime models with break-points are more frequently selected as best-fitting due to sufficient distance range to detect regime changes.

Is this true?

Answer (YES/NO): NO